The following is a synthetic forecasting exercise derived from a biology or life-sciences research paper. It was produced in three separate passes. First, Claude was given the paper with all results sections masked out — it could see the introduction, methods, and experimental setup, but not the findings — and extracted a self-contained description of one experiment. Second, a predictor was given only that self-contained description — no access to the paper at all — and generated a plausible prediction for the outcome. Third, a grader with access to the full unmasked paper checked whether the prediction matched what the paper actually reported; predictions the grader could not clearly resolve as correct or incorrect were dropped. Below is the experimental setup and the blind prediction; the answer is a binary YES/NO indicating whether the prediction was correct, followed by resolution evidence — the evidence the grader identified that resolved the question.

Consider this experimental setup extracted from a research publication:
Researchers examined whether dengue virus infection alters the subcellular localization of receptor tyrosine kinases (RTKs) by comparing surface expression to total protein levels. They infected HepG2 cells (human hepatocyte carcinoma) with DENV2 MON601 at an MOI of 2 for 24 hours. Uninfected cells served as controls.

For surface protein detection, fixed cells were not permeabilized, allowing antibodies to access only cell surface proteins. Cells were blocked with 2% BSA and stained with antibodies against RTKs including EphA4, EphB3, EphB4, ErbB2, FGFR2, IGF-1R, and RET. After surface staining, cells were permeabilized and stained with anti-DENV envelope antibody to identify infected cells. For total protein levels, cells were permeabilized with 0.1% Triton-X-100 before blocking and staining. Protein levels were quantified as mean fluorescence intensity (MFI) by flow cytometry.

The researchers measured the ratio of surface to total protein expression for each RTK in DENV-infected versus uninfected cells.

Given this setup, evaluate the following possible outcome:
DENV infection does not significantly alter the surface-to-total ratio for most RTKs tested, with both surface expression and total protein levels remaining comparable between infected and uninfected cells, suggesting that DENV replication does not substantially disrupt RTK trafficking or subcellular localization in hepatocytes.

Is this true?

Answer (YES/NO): NO